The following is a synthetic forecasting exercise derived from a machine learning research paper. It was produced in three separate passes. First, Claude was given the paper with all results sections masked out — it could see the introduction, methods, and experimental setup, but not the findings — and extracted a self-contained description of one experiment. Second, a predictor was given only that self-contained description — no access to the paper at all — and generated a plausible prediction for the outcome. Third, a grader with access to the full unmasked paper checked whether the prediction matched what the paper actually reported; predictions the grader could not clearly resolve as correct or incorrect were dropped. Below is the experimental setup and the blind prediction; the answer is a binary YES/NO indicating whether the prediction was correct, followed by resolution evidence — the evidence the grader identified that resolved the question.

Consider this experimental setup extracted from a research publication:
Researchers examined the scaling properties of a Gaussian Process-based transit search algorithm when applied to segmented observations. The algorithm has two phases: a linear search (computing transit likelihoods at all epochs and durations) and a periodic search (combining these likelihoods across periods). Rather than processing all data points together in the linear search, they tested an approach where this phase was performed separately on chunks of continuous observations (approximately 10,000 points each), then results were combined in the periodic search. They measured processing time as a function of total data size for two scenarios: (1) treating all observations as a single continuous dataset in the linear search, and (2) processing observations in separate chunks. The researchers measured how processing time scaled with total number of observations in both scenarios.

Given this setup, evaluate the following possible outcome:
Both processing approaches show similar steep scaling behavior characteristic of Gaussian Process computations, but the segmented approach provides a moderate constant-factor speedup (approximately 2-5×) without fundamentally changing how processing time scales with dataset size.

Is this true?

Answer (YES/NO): NO